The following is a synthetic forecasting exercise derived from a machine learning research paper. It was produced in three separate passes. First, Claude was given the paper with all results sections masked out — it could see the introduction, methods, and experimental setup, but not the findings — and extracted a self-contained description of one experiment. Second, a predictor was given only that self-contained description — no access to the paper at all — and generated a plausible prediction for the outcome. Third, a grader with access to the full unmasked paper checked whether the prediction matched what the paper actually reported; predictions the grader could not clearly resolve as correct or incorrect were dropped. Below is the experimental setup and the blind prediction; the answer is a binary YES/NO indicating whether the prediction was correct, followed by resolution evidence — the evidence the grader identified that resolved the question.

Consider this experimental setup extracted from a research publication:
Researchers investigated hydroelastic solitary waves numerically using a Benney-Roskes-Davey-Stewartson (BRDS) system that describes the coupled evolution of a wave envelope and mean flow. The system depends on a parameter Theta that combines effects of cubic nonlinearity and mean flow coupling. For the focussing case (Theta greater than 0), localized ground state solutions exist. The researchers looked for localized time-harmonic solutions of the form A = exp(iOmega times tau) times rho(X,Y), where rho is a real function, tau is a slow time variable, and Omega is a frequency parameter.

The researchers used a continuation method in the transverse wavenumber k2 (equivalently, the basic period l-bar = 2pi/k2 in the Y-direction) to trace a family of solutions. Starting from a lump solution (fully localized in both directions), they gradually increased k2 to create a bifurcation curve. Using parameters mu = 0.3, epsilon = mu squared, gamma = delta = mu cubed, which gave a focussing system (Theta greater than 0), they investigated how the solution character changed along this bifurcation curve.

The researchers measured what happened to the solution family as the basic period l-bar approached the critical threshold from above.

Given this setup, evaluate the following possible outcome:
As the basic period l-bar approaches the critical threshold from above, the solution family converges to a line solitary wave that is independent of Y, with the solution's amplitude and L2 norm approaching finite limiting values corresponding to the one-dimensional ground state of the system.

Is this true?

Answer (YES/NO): NO